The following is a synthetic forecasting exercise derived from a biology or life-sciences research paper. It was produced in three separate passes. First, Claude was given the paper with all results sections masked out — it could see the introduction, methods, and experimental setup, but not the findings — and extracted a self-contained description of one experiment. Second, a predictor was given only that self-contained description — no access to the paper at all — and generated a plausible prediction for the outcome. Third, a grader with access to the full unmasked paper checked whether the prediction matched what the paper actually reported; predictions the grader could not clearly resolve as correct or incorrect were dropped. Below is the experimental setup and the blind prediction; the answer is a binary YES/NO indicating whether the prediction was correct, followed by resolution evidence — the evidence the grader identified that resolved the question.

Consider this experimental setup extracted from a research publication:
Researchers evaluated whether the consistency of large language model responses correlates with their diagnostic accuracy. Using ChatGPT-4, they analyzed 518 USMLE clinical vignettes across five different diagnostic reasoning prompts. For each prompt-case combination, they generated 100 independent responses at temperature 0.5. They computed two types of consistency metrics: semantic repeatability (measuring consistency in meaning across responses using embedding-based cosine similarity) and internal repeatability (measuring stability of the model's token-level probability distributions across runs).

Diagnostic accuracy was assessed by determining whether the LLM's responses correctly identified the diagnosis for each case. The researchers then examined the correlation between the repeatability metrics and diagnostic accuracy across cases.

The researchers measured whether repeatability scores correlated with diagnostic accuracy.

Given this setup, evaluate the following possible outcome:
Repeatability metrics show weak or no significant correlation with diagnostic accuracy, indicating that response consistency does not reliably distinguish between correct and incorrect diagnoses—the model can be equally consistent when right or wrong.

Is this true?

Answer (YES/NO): YES